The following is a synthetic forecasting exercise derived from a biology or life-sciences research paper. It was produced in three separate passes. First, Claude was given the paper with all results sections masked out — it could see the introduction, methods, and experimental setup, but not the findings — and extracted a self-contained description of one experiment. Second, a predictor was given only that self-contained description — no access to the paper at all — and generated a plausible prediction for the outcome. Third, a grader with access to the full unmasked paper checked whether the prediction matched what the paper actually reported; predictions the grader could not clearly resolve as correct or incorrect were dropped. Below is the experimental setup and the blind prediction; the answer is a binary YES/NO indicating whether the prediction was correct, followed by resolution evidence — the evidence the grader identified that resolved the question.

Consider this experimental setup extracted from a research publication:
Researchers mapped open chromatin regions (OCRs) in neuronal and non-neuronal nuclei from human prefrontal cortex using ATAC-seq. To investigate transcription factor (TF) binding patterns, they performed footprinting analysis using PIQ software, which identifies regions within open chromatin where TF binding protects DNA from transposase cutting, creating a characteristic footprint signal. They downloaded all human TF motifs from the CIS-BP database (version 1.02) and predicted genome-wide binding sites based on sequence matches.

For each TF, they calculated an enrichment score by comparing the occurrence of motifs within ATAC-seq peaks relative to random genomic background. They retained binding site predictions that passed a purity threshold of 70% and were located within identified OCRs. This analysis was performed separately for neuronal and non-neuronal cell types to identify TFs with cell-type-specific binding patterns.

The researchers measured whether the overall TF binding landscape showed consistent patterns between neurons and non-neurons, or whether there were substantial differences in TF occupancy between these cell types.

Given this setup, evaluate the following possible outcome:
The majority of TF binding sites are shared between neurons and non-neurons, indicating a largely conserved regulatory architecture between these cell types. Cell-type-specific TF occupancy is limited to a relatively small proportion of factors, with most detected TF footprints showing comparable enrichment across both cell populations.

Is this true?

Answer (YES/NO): NO